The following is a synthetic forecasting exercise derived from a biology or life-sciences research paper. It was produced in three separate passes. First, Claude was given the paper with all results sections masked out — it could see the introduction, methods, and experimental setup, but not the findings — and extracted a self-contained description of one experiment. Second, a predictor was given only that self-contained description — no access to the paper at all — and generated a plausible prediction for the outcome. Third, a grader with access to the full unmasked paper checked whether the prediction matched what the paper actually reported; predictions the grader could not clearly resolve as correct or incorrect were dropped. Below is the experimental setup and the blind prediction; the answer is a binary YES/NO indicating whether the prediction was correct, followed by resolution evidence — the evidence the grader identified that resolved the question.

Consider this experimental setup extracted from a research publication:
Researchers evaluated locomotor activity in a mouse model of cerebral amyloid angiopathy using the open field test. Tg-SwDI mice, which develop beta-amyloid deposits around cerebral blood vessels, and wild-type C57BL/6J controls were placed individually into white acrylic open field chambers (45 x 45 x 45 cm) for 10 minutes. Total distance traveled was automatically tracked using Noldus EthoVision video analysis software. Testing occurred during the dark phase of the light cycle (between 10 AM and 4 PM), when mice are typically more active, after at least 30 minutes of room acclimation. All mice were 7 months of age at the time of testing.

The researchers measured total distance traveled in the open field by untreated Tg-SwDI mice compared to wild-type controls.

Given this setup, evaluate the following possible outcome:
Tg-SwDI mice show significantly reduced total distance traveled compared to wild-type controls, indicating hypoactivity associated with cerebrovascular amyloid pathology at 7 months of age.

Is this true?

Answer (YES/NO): YES